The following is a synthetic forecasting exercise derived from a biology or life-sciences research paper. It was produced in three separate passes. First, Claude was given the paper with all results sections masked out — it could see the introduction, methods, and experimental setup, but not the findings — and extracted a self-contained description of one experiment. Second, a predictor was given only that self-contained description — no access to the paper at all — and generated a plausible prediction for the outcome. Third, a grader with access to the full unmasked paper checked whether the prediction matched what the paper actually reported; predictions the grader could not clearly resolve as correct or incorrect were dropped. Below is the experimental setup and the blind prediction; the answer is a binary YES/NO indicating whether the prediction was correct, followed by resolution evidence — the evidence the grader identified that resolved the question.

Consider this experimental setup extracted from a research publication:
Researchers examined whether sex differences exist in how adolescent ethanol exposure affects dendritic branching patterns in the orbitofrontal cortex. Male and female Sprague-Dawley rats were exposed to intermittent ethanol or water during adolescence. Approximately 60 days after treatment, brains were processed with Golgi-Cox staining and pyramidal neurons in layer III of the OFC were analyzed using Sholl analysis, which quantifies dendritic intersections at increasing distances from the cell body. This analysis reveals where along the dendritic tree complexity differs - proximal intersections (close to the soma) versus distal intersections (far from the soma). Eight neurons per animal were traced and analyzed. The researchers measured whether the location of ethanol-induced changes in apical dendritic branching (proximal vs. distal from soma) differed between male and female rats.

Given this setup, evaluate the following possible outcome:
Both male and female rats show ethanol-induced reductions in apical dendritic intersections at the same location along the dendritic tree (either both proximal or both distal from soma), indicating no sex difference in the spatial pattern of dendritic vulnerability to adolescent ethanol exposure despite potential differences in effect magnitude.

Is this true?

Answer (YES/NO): NO